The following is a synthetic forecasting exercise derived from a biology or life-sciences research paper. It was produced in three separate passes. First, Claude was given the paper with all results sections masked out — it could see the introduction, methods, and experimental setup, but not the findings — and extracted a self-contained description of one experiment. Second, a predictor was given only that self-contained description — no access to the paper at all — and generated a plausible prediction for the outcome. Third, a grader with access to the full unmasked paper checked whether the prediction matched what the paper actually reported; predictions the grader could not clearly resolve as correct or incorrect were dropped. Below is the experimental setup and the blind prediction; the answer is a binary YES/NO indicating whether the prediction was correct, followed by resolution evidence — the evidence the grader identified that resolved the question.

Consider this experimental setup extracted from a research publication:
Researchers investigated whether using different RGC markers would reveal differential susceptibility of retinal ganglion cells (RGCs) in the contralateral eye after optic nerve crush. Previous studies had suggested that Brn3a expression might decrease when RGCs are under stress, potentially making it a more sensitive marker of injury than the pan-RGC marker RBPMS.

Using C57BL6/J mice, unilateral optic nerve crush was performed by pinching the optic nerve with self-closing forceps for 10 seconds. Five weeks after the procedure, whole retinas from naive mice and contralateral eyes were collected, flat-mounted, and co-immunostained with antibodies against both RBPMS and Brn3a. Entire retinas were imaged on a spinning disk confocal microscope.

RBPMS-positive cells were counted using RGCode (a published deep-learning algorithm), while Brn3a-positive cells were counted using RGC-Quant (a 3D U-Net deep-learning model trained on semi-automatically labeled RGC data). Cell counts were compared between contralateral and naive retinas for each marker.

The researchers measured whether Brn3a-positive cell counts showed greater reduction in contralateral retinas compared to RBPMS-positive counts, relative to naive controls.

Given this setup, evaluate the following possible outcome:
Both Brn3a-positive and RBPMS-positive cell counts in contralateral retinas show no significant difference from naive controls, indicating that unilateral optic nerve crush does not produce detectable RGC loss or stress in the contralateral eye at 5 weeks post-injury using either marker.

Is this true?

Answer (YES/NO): YES